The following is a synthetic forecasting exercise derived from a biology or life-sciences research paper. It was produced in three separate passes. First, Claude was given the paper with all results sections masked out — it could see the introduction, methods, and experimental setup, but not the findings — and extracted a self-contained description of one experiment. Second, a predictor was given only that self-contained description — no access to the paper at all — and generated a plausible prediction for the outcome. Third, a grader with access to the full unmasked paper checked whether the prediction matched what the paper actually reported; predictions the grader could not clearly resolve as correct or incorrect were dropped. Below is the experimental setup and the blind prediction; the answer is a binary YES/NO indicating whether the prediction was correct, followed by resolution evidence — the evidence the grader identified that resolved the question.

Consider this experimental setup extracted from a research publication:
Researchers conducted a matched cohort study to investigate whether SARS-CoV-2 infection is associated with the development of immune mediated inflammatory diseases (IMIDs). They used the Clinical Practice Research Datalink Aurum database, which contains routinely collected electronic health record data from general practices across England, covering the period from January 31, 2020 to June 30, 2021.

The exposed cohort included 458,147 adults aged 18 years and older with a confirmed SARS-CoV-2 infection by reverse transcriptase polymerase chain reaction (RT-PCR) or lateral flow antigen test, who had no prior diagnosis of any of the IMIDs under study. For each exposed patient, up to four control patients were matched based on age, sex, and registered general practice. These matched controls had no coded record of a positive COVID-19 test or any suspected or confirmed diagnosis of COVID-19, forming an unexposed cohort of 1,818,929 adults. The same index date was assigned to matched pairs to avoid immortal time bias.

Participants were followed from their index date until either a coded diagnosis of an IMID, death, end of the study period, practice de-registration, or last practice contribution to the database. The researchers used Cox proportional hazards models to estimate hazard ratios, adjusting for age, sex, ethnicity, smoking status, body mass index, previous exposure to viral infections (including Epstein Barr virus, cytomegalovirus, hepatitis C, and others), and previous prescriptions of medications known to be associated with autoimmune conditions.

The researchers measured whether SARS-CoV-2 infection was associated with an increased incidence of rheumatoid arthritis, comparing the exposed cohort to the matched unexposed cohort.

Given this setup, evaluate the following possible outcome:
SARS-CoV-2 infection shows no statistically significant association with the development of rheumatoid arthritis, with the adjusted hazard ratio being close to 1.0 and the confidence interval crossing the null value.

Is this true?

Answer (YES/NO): YES